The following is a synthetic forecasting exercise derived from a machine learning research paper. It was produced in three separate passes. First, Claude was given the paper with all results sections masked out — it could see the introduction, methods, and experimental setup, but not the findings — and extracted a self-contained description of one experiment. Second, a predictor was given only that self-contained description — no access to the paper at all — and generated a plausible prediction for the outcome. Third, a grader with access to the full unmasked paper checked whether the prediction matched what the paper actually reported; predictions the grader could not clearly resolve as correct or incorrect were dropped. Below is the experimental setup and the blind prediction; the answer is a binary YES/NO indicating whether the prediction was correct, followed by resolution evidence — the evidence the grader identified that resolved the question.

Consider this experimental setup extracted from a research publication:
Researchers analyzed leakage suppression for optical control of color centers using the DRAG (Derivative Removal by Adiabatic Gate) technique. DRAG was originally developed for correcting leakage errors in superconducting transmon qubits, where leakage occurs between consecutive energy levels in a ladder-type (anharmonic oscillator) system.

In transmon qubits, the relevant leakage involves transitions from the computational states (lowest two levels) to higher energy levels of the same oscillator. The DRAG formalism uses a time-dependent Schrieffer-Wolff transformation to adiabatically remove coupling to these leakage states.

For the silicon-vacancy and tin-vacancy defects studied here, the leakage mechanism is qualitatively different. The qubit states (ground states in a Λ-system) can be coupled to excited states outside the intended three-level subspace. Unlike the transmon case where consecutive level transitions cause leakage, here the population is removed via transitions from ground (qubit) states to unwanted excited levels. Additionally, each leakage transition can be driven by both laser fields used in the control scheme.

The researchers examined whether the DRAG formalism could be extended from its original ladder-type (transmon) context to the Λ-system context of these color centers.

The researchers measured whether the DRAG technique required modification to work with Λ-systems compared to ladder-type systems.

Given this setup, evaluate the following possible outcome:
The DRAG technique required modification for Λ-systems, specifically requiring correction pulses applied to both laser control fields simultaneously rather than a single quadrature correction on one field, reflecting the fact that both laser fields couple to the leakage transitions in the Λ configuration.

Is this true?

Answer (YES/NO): NO